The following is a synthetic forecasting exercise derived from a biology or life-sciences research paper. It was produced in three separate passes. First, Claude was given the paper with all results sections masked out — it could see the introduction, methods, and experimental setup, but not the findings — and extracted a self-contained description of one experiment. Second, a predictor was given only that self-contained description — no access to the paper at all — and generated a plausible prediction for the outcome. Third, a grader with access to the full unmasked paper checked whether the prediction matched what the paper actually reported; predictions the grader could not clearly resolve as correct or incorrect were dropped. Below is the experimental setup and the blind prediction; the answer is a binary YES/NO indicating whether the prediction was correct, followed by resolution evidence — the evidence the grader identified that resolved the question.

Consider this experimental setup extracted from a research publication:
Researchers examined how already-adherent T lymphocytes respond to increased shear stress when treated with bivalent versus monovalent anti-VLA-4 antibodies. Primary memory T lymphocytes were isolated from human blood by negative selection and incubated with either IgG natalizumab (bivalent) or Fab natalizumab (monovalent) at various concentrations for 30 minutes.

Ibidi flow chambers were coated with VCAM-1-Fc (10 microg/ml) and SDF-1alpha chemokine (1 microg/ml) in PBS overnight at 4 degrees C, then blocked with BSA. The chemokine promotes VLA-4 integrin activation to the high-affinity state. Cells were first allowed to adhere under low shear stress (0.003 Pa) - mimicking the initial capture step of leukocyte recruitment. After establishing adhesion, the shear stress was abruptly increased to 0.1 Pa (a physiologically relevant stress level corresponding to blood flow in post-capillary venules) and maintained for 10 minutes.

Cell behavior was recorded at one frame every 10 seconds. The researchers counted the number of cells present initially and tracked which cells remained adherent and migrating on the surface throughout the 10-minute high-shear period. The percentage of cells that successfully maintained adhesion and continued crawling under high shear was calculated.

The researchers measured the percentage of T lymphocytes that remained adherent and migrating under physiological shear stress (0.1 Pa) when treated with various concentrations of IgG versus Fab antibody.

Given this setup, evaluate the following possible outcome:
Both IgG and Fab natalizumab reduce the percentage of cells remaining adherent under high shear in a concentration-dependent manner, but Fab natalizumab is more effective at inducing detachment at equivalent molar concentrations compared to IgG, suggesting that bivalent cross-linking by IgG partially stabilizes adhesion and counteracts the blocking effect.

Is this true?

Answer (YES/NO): NO